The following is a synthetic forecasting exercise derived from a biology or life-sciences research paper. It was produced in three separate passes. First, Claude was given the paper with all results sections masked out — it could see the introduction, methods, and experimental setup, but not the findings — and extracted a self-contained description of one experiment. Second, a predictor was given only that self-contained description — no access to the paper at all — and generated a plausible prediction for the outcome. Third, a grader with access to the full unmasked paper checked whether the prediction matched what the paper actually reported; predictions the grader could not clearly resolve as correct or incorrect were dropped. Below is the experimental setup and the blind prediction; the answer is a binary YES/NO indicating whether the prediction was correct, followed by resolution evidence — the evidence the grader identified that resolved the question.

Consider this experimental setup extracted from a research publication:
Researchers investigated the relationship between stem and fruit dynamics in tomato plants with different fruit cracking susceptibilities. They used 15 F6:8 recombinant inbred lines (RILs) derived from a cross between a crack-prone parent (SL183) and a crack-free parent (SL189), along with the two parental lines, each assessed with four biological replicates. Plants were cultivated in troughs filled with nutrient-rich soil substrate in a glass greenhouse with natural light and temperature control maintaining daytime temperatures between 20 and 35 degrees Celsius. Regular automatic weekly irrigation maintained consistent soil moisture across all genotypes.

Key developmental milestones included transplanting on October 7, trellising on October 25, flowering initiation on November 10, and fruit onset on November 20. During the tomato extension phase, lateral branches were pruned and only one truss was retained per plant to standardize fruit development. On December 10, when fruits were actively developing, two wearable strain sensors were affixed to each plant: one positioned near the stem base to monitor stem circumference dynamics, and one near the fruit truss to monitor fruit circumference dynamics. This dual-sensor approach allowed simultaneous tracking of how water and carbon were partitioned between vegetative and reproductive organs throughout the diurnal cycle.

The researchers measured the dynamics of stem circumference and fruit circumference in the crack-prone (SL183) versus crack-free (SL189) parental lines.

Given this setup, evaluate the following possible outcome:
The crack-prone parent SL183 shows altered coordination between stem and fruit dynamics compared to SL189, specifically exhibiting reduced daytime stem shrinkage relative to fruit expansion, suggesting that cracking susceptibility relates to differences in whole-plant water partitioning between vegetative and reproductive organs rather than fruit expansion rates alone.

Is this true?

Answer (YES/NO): NO